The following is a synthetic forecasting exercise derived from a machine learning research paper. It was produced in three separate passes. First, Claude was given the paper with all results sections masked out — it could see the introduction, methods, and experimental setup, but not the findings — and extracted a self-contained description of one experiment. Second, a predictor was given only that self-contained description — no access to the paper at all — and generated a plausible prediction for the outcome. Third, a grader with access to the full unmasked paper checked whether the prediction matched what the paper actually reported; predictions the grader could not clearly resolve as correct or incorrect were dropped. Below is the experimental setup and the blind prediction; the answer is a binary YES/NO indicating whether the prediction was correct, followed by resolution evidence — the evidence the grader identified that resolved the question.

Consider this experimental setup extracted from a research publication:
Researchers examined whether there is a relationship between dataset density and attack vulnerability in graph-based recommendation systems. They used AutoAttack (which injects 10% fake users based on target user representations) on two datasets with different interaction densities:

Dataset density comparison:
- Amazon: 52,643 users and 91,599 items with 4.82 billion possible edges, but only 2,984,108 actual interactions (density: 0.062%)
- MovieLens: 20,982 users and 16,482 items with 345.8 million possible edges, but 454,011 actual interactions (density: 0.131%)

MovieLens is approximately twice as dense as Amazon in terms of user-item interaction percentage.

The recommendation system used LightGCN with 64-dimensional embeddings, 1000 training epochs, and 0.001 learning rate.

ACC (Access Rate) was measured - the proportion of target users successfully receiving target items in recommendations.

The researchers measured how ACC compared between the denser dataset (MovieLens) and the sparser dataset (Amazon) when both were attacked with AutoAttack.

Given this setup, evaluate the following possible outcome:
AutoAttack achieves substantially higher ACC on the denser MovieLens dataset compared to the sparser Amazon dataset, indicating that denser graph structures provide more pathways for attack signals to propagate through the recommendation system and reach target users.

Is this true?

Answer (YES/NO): NO